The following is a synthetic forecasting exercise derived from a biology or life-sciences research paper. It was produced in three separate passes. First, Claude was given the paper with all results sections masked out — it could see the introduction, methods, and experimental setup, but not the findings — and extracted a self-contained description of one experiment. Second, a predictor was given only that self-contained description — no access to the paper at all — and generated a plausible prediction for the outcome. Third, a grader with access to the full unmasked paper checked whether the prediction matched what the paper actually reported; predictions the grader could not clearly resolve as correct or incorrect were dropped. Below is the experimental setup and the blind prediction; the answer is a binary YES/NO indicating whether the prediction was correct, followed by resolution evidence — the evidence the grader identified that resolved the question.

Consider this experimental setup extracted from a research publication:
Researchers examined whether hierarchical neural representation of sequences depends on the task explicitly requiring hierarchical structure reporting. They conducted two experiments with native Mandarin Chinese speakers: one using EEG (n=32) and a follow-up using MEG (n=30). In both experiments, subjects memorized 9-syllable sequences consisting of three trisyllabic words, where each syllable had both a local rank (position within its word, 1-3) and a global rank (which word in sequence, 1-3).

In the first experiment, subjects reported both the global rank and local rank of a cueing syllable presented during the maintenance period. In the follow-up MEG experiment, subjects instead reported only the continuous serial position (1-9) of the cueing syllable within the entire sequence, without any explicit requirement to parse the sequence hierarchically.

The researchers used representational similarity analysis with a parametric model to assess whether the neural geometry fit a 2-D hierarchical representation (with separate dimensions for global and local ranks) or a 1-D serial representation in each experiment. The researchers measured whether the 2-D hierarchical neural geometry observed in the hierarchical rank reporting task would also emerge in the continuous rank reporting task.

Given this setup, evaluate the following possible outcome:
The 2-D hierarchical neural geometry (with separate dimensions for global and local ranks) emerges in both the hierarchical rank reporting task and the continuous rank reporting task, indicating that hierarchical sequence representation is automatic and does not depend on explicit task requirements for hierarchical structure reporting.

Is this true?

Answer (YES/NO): YES